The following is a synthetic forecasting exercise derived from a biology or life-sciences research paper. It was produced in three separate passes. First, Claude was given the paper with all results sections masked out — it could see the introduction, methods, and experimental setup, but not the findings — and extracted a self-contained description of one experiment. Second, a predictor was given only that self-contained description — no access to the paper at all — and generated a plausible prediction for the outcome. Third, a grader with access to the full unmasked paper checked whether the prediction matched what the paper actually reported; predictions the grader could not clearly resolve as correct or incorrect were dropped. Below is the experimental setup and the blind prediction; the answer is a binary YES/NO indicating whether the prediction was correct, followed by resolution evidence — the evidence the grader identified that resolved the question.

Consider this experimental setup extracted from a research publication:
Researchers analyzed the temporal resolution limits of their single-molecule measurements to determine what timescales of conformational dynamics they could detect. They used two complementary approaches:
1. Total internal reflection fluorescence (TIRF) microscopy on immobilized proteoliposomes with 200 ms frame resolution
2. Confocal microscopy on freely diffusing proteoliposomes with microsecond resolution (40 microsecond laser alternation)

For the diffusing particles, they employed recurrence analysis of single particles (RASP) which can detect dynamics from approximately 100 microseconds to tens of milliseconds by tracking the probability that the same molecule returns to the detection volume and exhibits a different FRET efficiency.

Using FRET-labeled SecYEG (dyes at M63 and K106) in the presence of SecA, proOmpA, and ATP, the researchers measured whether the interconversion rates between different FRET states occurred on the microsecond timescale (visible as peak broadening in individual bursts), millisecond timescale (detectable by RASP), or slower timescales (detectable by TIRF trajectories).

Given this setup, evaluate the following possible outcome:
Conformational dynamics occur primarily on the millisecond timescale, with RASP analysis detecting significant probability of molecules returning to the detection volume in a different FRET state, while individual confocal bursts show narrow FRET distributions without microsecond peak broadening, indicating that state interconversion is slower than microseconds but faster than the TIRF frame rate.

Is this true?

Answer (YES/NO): YES